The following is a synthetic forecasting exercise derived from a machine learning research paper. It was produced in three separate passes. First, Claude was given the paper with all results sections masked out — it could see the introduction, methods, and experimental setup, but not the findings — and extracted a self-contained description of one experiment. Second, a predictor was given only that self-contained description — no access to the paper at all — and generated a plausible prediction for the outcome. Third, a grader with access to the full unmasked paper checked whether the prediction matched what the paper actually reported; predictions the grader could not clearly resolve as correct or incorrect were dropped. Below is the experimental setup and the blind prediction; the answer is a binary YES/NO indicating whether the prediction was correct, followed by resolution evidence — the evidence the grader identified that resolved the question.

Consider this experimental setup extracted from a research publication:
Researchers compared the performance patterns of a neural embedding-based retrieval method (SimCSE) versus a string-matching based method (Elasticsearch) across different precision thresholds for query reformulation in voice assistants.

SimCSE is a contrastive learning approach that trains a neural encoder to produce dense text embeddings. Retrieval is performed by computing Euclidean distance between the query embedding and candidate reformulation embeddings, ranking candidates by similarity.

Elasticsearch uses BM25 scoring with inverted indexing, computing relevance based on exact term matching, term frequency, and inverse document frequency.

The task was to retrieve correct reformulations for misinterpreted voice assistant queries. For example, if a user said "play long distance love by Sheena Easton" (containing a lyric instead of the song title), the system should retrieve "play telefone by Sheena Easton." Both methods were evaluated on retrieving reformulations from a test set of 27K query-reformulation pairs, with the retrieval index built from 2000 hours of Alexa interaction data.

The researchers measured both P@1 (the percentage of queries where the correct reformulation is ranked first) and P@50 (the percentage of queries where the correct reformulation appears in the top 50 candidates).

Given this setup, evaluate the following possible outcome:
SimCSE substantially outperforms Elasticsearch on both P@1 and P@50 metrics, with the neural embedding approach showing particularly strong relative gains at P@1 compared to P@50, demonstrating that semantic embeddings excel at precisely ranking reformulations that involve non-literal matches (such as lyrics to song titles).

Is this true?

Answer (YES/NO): NO